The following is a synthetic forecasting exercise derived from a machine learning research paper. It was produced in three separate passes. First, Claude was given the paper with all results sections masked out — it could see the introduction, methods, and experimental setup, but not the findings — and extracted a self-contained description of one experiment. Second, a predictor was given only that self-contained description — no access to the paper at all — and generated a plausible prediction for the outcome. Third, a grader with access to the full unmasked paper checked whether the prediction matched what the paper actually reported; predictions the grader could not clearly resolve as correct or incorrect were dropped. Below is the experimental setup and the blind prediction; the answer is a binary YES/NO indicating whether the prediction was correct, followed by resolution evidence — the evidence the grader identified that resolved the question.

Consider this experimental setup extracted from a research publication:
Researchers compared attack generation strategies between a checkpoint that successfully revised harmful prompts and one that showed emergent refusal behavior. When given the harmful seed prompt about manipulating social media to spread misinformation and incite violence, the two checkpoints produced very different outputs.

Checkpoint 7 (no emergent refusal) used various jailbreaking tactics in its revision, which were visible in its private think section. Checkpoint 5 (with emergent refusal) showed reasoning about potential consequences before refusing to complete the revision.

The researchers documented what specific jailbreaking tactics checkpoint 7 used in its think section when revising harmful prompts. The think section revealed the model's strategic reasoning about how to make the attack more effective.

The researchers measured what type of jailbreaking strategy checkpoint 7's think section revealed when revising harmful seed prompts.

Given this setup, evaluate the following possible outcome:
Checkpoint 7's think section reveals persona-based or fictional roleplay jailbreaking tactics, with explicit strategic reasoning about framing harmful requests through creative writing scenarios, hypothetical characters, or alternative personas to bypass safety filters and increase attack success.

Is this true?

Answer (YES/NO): NO